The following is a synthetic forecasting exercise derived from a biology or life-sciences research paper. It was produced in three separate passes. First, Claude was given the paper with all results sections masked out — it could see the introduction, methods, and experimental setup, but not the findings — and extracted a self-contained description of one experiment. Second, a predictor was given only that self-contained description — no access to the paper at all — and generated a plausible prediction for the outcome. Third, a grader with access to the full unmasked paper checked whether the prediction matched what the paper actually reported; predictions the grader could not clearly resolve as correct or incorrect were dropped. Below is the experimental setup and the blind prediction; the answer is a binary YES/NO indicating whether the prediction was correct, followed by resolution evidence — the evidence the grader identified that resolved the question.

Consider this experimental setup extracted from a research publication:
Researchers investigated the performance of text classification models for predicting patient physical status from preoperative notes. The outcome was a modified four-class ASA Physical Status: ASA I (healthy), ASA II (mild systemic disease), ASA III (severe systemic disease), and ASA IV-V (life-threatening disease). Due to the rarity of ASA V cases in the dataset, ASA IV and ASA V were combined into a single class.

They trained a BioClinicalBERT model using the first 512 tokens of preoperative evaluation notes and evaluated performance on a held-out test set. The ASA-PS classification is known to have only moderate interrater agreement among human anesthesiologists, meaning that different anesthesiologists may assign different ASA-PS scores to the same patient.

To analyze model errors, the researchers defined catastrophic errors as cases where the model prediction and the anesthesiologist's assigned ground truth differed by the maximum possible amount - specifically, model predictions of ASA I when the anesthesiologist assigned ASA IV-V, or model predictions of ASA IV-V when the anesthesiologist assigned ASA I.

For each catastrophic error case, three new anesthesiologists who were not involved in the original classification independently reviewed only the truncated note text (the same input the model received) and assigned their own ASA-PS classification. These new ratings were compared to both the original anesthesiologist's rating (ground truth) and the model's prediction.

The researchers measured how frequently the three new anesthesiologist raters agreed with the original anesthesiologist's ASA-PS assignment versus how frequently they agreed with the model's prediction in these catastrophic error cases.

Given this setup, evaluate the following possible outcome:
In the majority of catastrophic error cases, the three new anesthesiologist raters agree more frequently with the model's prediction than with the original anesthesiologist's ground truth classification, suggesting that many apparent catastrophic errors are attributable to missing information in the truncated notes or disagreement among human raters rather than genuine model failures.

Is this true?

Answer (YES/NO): YES